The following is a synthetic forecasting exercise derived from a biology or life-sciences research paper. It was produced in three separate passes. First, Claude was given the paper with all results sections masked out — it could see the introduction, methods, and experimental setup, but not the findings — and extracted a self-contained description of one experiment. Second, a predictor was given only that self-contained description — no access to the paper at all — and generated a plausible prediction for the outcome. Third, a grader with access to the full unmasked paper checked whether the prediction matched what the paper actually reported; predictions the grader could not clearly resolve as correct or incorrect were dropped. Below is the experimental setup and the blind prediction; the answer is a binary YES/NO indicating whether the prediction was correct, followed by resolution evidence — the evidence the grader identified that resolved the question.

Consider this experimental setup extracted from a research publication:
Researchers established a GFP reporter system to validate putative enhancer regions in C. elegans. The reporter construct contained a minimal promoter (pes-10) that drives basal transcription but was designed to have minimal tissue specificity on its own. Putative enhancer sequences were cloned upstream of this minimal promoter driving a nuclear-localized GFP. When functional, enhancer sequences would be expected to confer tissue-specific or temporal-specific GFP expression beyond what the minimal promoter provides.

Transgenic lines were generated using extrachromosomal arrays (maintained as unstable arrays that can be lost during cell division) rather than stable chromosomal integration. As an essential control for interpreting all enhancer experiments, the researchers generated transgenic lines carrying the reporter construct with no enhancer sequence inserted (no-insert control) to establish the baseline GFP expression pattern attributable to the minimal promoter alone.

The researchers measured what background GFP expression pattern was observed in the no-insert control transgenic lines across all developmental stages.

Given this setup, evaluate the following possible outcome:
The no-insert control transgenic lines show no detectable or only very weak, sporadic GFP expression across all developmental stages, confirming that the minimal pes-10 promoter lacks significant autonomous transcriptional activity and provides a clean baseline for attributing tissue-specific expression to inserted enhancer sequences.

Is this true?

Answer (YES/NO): NO